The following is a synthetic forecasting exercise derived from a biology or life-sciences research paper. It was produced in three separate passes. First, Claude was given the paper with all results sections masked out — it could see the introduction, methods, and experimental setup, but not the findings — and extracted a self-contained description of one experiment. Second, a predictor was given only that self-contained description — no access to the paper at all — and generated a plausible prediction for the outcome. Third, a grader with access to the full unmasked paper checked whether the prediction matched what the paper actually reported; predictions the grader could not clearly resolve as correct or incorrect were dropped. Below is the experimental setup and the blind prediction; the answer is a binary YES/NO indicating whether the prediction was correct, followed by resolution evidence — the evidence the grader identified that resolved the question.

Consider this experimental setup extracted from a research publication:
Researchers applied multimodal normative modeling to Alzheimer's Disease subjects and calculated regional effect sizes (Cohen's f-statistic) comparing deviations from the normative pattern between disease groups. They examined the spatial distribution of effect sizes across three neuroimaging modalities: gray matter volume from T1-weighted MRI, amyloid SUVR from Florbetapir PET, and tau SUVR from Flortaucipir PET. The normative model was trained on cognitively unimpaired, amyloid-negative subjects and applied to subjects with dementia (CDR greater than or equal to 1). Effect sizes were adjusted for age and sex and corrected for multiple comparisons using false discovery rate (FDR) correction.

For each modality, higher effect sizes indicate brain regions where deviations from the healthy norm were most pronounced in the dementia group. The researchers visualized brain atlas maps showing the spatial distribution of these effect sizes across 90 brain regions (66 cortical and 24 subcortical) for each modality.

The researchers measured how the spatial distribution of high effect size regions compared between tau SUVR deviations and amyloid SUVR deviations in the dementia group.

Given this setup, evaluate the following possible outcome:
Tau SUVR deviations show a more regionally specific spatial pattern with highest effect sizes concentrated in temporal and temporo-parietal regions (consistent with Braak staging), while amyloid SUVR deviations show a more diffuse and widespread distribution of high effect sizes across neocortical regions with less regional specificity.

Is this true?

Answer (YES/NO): YES